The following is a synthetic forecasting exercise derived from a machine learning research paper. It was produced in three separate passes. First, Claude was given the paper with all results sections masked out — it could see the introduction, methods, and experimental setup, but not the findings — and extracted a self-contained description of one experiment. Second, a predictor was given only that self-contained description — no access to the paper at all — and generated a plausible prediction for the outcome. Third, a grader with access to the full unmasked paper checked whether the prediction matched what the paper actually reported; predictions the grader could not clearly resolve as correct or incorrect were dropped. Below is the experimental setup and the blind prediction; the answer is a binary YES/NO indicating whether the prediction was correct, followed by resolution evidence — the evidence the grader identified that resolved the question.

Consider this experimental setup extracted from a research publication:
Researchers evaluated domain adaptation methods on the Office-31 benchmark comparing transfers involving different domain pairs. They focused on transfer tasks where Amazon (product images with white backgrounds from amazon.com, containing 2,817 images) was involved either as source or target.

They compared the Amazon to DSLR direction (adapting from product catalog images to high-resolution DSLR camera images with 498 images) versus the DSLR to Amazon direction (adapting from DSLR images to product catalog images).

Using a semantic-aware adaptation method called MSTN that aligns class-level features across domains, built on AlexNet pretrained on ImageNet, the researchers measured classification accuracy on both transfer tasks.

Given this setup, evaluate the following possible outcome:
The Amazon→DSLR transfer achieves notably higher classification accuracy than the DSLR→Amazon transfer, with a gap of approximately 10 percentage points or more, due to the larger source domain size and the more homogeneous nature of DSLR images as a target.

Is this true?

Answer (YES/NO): YES